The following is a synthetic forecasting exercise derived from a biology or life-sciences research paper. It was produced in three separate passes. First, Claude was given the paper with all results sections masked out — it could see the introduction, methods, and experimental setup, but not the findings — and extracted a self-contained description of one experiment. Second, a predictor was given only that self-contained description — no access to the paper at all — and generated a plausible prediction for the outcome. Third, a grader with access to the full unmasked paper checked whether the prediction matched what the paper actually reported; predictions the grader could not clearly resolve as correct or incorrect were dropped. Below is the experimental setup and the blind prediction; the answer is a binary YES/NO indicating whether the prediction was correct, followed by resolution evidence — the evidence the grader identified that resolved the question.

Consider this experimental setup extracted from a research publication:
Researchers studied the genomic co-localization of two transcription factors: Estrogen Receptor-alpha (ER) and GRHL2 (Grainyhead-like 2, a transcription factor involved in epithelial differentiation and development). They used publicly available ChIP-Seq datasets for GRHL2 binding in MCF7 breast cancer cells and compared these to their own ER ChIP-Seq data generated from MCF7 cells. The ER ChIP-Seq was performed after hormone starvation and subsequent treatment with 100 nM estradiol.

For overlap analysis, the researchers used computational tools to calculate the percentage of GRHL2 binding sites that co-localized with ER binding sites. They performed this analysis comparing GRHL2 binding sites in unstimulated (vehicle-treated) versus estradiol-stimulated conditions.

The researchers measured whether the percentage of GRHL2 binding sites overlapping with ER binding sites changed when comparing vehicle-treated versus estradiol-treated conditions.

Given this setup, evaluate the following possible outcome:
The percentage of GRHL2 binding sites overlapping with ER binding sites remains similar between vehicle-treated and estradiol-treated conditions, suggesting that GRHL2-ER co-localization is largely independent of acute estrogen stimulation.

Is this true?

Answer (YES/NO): NO